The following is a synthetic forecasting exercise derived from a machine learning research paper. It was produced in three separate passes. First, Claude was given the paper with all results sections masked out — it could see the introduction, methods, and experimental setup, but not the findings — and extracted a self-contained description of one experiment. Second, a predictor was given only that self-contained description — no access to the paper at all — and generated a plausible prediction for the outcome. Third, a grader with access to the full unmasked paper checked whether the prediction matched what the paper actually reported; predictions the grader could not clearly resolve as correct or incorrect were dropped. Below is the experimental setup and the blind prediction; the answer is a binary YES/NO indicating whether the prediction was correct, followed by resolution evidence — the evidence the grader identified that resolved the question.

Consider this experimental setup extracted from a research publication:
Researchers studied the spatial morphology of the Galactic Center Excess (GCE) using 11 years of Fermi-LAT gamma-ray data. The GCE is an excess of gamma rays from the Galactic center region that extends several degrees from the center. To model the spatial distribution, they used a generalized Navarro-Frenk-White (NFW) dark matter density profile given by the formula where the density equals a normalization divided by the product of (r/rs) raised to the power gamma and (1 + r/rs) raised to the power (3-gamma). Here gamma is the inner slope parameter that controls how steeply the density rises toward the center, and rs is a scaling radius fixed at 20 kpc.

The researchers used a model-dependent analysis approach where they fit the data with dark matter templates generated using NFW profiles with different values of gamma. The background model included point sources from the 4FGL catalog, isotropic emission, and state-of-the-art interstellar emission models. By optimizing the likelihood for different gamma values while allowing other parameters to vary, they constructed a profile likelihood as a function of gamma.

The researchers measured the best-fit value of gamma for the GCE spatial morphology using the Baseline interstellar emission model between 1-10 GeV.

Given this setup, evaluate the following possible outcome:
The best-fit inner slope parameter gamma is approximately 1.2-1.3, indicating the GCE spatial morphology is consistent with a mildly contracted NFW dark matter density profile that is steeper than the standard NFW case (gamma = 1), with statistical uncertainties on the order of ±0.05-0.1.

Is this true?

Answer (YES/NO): YES